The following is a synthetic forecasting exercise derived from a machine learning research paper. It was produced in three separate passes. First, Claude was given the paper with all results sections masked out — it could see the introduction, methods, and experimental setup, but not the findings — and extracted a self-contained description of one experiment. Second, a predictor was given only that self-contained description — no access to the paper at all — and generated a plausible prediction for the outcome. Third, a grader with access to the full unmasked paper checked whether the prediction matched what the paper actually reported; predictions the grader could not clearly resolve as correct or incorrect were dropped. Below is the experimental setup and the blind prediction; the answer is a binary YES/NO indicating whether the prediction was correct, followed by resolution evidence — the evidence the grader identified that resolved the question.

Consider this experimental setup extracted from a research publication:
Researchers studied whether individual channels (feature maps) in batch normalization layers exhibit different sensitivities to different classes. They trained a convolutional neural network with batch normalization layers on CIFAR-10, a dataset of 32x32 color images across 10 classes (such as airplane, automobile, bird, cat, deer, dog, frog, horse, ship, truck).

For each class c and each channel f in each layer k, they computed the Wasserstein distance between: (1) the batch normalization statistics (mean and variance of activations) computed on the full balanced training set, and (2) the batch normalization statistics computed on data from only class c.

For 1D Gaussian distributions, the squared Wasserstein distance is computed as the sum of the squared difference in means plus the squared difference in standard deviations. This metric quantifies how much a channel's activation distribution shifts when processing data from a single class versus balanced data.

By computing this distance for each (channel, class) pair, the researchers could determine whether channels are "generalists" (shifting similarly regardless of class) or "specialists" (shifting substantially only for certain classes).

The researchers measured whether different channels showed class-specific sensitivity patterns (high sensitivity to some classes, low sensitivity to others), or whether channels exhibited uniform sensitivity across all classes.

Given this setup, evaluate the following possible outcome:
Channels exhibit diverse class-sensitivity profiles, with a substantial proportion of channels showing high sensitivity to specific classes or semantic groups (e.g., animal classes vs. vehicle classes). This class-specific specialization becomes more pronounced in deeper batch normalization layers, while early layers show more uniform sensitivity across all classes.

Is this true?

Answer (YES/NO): YES